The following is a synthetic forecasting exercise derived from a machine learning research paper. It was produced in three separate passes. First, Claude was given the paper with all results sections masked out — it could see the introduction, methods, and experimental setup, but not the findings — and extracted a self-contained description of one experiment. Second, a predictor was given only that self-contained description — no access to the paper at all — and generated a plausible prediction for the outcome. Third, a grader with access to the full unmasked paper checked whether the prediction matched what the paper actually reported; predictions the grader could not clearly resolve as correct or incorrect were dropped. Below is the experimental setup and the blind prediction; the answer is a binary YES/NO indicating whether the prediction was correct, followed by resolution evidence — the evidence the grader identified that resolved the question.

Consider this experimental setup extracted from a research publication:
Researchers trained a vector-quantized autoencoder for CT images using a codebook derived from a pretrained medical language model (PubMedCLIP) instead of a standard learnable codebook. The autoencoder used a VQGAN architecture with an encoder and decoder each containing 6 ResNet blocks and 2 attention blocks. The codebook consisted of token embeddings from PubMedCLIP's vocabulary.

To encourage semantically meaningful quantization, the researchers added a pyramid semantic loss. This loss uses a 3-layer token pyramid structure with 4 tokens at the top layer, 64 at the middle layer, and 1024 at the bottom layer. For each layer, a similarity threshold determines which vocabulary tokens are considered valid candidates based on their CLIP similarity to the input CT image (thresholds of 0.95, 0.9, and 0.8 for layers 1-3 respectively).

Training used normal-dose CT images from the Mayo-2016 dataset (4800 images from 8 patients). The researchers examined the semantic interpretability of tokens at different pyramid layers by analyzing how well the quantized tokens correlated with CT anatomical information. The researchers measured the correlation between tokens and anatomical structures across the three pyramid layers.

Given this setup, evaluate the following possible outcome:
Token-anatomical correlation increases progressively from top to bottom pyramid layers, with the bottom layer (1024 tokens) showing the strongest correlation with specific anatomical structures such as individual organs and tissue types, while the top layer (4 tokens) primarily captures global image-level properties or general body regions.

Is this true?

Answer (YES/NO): NO